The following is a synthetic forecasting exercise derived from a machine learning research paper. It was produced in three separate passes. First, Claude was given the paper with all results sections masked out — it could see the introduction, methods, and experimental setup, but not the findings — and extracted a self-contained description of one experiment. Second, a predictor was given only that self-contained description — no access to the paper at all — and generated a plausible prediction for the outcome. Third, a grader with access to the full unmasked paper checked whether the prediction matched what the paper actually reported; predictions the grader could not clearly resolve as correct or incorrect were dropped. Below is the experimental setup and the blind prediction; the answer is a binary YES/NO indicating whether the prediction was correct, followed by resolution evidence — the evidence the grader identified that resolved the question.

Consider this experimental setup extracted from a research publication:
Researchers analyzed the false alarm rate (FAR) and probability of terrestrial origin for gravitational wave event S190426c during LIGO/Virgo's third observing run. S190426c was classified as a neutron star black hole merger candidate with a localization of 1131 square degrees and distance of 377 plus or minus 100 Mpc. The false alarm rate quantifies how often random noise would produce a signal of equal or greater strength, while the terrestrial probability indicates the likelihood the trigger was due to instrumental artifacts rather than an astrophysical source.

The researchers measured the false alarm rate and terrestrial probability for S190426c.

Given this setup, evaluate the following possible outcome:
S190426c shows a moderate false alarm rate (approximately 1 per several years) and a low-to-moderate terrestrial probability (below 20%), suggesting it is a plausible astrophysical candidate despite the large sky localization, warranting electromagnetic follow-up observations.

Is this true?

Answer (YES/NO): NO